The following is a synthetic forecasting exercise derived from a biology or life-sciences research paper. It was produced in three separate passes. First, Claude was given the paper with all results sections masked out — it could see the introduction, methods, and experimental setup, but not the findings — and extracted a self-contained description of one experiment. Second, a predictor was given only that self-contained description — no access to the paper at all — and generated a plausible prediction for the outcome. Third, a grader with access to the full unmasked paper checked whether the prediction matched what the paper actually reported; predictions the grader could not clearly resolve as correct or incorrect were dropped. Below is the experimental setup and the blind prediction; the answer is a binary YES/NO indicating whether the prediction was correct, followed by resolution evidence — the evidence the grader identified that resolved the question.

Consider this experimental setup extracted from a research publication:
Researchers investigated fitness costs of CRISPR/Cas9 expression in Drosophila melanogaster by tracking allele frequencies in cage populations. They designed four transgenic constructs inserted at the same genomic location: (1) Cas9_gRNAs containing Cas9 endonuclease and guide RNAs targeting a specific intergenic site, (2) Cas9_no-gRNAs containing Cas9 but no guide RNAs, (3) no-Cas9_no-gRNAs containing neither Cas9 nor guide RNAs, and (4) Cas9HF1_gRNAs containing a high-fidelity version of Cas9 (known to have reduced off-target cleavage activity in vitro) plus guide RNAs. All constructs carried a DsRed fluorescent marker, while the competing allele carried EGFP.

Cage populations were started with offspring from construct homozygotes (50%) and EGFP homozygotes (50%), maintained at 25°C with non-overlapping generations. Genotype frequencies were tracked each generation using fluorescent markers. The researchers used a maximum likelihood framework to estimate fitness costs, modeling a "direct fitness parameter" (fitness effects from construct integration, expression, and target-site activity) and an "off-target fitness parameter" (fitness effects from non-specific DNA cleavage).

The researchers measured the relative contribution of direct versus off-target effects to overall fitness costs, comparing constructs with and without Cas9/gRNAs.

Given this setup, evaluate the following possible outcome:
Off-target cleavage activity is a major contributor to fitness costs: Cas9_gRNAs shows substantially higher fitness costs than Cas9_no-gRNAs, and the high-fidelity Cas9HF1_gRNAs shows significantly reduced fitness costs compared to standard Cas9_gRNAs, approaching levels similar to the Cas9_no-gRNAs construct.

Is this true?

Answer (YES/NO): YES